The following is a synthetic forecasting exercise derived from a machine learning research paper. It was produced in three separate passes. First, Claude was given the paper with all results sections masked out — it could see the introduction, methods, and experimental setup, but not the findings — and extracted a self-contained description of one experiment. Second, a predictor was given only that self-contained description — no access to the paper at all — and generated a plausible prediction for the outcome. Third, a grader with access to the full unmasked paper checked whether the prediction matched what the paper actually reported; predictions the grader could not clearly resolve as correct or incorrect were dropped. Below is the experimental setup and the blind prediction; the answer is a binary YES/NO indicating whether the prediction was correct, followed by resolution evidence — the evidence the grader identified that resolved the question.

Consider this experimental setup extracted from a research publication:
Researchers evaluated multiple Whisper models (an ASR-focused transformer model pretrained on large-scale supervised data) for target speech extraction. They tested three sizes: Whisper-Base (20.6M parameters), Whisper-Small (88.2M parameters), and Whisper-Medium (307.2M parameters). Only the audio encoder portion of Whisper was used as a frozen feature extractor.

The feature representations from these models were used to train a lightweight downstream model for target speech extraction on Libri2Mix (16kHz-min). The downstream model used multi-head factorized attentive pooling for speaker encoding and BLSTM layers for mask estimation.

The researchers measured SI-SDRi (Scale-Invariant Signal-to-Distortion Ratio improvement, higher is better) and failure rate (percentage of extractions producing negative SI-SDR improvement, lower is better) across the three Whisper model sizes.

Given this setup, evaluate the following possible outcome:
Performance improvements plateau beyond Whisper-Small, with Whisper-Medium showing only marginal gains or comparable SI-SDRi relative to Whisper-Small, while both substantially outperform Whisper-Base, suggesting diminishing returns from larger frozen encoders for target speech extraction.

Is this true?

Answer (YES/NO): NO